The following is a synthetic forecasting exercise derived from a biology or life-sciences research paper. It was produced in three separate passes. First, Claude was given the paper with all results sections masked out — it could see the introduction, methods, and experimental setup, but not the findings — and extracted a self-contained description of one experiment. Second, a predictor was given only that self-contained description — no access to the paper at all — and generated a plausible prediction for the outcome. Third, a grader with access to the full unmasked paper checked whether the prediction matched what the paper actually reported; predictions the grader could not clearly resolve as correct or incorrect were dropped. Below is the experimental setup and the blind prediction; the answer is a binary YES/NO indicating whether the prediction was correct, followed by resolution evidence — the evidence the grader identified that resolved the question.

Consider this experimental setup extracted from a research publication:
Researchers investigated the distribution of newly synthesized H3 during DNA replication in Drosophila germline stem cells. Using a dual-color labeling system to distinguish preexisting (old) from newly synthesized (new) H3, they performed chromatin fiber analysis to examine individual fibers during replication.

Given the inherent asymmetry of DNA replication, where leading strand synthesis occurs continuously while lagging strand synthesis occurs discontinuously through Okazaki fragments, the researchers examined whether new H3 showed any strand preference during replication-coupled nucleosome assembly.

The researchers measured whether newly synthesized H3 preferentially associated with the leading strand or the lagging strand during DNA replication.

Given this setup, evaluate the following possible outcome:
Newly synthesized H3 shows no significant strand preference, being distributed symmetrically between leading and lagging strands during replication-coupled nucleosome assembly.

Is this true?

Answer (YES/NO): NO